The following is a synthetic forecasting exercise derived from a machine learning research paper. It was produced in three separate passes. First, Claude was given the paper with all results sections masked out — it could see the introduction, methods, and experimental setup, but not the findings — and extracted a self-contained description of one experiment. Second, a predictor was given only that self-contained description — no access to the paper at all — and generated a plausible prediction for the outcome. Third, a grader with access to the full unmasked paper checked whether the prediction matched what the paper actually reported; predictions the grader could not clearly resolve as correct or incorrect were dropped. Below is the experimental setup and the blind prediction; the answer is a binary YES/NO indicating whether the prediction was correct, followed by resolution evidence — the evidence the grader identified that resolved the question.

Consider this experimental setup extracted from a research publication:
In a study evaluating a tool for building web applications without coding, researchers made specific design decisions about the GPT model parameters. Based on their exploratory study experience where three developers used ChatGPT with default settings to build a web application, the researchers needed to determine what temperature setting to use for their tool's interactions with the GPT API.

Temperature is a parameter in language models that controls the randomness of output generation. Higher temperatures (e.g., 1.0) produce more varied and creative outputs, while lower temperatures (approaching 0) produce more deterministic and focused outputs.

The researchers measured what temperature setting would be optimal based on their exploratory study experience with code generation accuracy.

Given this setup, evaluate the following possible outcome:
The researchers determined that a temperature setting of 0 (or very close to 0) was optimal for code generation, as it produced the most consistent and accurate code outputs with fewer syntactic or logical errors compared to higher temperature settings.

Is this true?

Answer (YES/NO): YES